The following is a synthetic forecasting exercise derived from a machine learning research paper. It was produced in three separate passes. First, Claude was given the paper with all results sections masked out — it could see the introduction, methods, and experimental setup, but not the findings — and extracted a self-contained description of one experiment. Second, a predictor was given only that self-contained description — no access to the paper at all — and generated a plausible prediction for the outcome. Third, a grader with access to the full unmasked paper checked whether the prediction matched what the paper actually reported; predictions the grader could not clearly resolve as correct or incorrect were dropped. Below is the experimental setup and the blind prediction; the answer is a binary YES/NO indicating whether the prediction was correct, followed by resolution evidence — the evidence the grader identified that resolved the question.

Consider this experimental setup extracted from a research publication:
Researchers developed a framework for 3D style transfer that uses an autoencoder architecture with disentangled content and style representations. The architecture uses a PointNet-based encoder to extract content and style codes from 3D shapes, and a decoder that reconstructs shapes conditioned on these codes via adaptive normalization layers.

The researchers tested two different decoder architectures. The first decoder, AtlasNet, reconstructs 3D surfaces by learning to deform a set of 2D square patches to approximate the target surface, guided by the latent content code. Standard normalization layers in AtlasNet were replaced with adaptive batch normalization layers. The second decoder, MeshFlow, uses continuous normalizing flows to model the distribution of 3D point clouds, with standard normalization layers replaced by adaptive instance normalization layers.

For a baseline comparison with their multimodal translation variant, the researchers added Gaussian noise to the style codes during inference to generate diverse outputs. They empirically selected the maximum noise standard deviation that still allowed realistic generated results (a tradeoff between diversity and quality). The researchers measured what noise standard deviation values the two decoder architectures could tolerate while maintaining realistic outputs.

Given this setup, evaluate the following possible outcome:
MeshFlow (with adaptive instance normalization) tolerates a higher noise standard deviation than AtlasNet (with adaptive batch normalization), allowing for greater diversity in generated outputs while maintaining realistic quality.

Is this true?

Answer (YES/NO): YES